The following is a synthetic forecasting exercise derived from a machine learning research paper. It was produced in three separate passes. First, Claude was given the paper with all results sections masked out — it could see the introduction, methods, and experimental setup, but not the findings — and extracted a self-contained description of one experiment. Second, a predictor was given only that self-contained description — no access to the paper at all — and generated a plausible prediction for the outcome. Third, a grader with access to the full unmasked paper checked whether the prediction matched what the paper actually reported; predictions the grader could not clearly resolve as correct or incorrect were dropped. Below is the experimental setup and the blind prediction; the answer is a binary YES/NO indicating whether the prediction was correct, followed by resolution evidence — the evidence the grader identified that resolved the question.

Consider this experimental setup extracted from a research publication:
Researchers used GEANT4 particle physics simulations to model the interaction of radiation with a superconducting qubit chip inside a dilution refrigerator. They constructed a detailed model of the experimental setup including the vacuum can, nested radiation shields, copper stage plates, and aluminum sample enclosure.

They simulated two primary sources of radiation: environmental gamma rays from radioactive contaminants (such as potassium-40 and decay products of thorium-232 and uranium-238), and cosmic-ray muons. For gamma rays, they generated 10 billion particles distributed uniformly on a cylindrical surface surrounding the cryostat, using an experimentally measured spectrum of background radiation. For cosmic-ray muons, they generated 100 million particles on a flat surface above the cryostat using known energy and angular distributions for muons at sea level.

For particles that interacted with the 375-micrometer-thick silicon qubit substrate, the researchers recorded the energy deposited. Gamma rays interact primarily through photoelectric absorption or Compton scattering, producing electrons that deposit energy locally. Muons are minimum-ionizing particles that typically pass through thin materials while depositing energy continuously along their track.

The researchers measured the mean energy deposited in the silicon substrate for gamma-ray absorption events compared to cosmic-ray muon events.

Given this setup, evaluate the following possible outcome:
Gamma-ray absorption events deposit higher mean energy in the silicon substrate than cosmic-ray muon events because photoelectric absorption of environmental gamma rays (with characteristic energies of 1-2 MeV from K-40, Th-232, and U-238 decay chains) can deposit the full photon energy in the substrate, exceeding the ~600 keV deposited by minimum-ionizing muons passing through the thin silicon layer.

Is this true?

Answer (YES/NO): NO